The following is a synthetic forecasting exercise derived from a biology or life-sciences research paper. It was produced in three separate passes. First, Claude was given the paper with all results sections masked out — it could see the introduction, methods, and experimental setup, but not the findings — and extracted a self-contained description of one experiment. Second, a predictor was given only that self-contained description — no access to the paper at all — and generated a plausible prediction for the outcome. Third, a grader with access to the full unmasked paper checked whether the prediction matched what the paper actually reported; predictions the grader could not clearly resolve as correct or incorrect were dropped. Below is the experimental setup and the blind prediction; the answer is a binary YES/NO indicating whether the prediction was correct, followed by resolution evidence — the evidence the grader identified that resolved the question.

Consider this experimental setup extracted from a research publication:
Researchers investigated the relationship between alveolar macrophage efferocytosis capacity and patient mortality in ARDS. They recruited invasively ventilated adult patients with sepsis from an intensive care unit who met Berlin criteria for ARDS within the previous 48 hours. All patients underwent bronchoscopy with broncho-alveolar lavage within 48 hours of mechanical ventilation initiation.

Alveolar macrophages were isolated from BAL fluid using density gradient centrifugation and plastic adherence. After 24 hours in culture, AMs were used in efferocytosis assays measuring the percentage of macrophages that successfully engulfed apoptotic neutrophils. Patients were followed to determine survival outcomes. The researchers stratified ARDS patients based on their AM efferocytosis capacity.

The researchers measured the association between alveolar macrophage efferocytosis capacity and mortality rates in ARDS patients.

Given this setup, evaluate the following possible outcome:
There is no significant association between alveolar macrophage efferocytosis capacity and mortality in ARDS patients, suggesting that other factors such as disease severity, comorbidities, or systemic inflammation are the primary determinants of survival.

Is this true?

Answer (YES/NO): NO